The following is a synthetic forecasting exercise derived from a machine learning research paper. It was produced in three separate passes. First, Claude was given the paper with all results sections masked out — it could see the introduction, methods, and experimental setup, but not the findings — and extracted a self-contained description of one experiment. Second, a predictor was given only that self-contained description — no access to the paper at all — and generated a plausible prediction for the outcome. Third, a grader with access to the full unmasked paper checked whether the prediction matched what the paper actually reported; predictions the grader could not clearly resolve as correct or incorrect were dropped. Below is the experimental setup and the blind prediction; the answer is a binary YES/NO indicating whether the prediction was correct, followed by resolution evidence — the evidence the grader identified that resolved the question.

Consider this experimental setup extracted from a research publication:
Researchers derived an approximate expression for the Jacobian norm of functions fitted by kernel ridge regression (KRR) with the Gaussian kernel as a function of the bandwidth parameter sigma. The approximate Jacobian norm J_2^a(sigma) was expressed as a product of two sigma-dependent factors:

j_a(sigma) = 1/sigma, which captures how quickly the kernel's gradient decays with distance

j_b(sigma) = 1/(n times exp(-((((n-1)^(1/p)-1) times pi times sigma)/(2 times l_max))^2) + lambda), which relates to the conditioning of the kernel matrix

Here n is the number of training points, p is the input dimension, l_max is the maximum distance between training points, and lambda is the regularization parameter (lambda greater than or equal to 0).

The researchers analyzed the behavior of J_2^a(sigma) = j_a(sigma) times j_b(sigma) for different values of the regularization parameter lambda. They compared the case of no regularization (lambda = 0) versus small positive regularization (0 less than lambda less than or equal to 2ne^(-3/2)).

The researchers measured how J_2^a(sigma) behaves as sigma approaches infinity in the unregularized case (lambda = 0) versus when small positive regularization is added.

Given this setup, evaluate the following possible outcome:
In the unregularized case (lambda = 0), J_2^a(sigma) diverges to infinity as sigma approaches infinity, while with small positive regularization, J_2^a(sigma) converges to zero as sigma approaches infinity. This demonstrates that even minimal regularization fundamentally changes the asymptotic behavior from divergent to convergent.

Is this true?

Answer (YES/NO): YES